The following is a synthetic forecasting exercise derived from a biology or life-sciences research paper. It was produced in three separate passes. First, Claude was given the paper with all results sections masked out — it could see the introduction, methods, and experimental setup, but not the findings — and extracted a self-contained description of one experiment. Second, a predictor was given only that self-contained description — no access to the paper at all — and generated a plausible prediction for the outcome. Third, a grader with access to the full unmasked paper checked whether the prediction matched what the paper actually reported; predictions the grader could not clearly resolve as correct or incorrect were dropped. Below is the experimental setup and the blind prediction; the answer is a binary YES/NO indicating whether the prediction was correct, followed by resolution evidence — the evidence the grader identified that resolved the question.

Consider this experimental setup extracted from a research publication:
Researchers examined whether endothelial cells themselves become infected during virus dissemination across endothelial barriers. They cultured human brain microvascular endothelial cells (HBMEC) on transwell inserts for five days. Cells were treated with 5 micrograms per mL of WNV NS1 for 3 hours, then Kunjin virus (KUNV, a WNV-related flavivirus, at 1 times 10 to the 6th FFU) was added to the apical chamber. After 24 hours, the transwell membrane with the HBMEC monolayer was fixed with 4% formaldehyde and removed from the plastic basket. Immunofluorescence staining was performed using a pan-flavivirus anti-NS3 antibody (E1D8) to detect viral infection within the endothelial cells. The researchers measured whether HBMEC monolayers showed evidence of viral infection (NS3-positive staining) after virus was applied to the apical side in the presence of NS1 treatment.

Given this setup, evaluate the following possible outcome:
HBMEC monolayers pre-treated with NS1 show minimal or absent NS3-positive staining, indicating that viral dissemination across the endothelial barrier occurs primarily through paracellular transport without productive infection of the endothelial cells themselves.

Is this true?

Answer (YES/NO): YES